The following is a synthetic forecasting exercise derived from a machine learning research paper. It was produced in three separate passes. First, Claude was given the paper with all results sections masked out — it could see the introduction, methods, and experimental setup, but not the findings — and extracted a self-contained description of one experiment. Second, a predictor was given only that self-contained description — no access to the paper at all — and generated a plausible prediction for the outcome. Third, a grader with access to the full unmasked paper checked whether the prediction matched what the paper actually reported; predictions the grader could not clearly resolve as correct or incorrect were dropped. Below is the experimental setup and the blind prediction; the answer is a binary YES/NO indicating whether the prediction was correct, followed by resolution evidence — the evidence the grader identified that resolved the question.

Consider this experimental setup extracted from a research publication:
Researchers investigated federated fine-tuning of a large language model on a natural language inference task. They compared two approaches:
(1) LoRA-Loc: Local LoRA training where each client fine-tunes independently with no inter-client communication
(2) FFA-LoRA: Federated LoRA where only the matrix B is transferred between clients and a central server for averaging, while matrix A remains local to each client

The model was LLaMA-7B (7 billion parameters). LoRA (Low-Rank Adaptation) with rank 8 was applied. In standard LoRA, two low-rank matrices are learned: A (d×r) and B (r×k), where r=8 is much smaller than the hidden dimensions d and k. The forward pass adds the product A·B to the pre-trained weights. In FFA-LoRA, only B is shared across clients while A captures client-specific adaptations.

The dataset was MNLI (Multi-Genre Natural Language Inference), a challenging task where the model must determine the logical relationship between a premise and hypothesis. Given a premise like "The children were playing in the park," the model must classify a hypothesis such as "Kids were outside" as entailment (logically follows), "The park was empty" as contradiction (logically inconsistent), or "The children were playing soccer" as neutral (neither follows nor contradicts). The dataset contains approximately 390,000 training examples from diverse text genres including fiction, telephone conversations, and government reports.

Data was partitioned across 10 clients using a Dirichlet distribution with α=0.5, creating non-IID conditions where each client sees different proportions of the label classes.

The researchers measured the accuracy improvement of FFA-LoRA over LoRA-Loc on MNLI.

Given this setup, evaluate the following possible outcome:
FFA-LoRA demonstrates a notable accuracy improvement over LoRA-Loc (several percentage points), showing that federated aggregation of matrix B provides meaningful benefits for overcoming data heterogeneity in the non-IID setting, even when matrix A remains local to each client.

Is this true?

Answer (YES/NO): YES